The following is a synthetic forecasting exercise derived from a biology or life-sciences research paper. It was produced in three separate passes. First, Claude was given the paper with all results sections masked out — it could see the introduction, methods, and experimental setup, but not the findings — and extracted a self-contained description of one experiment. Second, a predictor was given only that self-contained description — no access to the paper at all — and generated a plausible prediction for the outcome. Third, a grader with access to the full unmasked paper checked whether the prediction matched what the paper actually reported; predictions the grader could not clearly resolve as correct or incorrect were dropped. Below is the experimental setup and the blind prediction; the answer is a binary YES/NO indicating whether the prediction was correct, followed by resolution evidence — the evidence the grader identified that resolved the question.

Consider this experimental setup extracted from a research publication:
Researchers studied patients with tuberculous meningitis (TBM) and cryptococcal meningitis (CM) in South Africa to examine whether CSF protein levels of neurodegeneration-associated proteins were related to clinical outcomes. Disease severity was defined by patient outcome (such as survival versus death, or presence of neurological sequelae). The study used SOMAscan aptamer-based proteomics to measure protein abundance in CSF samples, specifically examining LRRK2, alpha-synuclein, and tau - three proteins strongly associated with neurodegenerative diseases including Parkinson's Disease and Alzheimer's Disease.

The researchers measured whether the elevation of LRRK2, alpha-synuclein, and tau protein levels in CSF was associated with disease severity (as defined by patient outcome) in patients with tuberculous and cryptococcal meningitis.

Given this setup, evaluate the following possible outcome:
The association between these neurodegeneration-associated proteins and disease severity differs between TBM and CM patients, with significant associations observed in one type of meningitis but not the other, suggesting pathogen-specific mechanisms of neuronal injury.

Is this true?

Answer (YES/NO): NO